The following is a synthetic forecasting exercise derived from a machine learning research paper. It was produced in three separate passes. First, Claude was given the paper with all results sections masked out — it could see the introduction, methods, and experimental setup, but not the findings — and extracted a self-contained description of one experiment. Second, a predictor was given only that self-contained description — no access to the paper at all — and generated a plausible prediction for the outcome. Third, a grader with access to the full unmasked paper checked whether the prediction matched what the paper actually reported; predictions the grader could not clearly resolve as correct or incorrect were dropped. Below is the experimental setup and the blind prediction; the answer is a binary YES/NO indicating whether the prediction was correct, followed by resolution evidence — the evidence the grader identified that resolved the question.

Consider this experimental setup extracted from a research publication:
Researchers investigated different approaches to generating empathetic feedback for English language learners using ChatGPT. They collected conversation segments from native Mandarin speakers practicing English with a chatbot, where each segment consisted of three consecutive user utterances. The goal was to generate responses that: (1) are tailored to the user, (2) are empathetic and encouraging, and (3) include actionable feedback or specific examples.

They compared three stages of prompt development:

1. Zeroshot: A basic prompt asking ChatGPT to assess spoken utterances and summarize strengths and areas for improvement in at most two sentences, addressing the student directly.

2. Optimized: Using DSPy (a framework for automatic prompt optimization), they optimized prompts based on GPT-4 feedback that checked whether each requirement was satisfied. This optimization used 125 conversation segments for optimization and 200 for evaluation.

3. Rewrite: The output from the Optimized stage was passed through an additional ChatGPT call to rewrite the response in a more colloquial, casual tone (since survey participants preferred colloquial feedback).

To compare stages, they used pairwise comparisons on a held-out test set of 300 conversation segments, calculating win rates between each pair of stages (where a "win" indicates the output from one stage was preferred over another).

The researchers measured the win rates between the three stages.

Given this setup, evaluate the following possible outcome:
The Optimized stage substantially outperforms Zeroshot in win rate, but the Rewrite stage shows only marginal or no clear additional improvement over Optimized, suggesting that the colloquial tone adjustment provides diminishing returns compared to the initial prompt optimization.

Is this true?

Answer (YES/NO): NO